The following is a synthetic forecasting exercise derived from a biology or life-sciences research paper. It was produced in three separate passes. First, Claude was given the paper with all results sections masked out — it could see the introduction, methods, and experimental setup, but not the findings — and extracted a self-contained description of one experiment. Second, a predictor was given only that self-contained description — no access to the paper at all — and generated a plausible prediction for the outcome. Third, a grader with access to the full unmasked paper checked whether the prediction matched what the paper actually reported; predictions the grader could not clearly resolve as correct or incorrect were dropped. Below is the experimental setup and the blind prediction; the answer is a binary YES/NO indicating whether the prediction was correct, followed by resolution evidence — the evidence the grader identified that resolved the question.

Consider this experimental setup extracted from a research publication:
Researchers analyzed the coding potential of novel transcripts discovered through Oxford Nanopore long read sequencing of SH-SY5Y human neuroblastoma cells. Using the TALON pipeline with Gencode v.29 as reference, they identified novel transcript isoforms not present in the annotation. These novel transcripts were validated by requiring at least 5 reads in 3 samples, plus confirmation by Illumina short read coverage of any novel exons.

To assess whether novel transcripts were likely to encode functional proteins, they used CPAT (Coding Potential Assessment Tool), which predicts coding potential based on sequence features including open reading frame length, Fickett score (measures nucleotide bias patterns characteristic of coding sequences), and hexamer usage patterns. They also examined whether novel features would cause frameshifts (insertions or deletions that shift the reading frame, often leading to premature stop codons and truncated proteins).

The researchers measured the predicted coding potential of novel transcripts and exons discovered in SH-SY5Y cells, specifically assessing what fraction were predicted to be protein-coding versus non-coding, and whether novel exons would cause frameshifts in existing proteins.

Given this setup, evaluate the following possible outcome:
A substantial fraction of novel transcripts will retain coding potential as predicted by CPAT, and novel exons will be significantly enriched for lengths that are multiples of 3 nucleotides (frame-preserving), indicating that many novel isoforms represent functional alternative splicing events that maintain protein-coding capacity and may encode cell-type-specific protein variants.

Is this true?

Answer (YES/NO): NO